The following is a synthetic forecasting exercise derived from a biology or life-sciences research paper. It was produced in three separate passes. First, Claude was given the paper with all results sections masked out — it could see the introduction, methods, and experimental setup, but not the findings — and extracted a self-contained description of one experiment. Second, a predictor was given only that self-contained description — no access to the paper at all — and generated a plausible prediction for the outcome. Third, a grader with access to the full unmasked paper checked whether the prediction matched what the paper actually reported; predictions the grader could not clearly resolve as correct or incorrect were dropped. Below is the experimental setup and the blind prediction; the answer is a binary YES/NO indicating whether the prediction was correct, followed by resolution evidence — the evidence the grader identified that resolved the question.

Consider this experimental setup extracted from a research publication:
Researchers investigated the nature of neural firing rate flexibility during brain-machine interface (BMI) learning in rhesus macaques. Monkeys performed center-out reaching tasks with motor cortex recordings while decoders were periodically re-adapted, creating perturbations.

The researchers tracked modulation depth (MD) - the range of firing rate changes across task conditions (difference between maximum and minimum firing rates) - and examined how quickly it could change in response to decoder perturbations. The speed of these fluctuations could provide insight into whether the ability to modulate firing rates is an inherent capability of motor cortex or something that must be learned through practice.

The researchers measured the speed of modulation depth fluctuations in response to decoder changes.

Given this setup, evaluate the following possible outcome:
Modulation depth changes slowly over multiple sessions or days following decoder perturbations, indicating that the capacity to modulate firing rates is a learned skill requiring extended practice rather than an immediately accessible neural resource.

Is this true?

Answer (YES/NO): NO